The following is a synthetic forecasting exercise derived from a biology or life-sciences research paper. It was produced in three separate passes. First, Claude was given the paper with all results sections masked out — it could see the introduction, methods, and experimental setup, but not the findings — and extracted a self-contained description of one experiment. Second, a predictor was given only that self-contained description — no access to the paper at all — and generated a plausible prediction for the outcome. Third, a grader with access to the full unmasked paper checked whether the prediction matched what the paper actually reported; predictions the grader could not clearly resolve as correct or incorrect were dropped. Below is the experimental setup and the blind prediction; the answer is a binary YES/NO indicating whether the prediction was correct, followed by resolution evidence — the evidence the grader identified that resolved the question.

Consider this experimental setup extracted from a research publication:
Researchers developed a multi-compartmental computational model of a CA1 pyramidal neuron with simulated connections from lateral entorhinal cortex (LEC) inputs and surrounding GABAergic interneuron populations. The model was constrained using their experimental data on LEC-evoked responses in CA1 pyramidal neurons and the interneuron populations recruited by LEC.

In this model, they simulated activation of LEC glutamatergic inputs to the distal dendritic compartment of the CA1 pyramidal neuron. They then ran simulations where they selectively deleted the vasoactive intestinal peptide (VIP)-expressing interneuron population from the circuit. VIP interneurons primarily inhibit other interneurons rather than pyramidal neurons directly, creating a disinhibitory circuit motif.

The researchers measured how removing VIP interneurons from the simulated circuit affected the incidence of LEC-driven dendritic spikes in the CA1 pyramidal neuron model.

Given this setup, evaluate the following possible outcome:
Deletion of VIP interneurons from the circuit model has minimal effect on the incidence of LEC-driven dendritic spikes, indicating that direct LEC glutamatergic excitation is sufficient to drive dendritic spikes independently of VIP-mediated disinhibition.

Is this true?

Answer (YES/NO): NO